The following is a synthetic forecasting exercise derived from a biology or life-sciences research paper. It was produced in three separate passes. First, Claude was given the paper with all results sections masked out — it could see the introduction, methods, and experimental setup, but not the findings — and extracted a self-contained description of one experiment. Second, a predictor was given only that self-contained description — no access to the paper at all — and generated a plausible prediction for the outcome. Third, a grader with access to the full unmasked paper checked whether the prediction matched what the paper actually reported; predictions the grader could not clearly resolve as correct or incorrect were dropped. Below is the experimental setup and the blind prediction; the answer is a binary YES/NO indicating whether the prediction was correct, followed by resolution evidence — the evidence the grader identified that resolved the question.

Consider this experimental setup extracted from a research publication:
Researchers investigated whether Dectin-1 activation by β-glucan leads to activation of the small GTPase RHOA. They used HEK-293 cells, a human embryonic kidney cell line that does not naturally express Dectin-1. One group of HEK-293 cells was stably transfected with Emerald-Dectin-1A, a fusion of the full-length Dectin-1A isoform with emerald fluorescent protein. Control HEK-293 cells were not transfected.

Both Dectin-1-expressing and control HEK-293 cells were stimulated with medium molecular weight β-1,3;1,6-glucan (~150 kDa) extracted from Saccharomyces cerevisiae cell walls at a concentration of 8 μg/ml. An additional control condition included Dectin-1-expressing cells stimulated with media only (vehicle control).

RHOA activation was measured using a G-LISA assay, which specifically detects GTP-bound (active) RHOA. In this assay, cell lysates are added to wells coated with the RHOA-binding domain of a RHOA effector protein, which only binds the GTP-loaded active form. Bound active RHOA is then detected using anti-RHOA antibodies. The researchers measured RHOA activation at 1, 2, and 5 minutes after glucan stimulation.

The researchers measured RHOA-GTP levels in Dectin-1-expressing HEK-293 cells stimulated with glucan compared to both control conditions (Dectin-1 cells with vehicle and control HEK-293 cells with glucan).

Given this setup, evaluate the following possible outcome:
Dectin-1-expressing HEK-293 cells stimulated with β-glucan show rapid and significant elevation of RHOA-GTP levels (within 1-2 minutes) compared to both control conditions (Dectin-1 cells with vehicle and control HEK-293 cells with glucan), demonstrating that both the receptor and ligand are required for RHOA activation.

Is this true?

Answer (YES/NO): YES